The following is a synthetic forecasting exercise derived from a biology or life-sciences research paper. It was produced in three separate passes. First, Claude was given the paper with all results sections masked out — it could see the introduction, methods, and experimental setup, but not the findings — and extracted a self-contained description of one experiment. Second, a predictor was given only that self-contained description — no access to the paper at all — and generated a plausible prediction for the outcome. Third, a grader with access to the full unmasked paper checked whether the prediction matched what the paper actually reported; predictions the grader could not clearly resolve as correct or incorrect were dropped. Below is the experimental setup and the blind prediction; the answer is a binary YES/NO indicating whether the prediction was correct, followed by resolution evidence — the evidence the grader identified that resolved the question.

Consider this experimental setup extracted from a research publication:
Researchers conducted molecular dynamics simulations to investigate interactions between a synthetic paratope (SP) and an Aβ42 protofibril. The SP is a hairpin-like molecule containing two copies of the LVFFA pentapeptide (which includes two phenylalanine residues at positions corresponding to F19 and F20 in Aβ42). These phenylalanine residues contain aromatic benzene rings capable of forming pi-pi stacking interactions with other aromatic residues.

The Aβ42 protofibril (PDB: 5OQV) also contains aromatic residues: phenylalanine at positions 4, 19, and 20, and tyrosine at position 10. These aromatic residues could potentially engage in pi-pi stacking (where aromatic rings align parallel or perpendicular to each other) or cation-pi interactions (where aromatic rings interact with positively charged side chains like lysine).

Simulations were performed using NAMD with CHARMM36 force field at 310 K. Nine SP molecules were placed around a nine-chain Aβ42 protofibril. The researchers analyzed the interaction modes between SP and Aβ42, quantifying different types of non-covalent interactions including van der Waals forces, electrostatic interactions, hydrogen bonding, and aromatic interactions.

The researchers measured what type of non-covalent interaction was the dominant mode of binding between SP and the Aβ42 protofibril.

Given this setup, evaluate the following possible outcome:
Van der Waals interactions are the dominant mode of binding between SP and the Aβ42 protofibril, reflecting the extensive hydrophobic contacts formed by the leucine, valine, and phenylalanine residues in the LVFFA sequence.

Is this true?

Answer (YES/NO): NO